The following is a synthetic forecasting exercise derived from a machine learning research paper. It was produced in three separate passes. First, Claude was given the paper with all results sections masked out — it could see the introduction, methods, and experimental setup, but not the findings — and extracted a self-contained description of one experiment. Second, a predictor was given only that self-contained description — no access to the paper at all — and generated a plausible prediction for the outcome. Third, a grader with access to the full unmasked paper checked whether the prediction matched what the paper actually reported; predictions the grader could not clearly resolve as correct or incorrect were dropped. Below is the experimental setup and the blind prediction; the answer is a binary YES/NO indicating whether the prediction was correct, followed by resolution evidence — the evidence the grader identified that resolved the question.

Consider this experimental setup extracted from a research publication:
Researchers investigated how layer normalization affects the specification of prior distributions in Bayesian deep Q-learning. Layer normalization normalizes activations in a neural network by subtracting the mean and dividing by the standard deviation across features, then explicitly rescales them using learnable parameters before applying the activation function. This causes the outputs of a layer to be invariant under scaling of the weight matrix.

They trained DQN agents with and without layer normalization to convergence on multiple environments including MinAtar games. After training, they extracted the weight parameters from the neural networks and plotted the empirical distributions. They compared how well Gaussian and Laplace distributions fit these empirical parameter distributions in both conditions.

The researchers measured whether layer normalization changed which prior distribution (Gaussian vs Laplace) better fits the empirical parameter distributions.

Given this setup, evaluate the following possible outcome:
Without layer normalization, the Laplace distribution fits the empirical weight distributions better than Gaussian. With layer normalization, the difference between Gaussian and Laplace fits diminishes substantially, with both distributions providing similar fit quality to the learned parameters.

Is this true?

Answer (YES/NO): NO